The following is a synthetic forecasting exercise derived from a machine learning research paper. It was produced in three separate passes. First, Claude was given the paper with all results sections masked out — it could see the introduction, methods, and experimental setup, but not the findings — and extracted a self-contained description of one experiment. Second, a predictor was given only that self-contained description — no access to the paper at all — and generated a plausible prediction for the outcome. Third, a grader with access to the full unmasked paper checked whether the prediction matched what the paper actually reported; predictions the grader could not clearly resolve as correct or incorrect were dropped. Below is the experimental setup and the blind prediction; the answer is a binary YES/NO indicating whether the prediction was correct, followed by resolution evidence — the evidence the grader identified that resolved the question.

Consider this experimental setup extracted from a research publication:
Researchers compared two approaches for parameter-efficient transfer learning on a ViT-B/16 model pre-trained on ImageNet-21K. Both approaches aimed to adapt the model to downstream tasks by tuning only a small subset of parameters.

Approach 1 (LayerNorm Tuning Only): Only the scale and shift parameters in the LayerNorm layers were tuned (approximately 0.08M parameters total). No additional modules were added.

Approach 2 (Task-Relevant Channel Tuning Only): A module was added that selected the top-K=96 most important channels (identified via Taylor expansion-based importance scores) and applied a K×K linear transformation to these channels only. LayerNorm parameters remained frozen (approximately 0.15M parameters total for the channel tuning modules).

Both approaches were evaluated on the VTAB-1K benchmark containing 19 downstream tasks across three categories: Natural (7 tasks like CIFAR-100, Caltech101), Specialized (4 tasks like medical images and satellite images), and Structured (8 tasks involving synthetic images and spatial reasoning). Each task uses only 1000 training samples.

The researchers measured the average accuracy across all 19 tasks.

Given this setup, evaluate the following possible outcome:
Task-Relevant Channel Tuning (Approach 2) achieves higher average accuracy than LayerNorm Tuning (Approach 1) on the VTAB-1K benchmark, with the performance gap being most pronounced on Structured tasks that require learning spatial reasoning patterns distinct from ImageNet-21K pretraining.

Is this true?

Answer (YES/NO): NO